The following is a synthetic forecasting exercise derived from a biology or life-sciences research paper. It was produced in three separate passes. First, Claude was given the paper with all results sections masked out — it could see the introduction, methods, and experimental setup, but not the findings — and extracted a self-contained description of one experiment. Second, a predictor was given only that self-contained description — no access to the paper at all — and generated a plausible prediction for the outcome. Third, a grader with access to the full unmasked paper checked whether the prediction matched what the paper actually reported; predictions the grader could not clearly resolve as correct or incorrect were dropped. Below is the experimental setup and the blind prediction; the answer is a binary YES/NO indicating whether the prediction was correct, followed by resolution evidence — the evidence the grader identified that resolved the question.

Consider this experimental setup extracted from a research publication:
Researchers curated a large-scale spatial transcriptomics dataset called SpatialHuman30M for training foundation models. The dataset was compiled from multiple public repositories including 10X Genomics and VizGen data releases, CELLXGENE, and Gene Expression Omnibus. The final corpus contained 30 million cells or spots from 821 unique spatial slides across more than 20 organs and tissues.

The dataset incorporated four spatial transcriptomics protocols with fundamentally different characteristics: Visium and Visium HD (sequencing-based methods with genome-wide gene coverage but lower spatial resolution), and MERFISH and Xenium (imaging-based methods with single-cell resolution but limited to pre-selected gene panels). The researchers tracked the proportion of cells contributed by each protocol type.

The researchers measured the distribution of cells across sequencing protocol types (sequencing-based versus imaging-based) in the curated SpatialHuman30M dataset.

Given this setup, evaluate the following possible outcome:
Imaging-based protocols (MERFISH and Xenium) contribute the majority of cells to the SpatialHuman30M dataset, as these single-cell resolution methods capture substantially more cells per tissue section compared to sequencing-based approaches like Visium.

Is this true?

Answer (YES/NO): YES